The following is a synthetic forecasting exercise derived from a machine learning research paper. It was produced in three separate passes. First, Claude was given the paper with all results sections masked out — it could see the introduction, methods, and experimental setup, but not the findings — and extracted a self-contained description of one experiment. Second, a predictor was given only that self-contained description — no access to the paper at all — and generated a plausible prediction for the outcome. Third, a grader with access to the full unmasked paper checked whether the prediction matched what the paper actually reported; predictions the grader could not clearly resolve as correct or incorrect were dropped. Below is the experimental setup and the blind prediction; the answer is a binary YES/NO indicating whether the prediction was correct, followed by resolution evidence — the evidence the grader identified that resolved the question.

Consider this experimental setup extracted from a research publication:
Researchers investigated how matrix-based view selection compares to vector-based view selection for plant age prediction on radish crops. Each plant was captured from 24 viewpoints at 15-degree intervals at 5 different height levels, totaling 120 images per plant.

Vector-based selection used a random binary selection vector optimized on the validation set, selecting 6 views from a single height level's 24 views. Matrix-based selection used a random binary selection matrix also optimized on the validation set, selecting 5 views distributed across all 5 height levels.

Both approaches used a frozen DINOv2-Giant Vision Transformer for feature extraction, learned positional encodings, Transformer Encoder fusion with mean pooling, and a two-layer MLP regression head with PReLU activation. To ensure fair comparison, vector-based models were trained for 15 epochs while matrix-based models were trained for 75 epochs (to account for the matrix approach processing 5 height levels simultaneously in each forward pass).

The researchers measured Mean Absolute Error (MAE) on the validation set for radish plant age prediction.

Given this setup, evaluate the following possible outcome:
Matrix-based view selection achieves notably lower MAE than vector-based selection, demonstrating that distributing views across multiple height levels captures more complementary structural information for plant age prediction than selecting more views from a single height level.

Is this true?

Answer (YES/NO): NO